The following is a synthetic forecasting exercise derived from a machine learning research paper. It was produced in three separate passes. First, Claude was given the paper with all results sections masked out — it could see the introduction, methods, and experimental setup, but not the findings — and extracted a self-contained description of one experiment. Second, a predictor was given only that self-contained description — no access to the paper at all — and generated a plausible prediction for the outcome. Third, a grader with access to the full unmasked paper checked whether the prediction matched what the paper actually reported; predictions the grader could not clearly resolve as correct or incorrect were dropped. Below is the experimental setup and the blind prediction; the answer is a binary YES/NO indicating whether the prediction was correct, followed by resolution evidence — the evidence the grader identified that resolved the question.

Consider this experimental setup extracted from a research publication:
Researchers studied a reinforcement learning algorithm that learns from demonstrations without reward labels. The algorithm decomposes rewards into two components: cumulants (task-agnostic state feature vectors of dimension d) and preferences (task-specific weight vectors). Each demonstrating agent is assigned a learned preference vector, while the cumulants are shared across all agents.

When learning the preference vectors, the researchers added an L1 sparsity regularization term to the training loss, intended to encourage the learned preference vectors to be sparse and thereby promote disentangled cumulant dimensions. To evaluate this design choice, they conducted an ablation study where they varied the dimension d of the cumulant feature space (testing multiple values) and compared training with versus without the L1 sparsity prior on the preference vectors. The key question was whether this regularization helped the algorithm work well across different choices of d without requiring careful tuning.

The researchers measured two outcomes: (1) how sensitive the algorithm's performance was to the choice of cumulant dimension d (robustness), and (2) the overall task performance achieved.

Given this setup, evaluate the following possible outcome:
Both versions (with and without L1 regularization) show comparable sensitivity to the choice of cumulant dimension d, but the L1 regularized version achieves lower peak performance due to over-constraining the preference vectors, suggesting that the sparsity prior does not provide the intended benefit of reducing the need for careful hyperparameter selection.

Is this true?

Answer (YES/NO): NO